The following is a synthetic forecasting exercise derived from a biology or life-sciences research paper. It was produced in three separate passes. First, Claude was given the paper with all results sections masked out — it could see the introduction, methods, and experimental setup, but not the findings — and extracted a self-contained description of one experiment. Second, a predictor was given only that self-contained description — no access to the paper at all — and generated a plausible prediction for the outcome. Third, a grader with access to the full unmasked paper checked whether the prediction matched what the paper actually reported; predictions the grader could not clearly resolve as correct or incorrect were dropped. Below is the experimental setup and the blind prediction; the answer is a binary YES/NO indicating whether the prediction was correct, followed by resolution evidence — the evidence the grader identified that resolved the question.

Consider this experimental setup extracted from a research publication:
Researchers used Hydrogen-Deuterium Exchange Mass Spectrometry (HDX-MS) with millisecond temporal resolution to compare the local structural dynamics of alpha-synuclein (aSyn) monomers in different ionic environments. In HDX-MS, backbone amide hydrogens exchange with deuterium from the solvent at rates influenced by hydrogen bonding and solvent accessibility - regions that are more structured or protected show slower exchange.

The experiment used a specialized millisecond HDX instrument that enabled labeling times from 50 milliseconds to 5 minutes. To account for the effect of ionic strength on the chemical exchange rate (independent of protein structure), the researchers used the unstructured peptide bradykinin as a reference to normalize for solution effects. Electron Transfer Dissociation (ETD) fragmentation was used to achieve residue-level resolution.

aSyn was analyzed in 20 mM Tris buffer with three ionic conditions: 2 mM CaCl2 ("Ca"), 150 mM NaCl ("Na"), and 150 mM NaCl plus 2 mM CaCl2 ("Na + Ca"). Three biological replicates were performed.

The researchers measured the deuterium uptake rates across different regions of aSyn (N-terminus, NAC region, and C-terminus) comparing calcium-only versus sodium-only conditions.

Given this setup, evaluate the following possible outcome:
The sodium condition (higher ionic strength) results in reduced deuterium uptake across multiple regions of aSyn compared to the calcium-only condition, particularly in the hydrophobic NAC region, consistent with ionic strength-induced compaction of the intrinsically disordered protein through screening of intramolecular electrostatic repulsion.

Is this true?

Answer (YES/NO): NO